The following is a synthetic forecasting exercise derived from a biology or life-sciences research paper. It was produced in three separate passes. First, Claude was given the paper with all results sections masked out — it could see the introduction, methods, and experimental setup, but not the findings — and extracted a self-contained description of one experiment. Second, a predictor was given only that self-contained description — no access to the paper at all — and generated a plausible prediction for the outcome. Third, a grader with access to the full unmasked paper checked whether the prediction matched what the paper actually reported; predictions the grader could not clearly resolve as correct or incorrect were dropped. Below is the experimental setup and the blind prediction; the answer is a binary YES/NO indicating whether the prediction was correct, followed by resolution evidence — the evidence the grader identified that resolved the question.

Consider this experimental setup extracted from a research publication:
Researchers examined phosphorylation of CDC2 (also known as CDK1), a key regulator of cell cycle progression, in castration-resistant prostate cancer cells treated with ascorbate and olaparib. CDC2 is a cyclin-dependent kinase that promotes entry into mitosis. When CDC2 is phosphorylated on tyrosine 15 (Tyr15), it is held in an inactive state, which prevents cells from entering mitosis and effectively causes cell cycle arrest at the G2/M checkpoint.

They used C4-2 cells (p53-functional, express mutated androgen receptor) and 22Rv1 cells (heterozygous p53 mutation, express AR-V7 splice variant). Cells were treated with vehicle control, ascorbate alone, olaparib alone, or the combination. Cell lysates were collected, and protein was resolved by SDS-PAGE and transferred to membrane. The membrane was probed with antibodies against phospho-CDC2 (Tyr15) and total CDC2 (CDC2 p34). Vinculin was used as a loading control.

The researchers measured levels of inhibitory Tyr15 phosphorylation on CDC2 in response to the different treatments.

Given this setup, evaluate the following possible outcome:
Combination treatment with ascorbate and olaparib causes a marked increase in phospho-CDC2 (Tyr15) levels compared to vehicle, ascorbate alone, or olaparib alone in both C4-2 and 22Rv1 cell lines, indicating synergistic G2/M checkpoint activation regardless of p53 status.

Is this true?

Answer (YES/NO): YES